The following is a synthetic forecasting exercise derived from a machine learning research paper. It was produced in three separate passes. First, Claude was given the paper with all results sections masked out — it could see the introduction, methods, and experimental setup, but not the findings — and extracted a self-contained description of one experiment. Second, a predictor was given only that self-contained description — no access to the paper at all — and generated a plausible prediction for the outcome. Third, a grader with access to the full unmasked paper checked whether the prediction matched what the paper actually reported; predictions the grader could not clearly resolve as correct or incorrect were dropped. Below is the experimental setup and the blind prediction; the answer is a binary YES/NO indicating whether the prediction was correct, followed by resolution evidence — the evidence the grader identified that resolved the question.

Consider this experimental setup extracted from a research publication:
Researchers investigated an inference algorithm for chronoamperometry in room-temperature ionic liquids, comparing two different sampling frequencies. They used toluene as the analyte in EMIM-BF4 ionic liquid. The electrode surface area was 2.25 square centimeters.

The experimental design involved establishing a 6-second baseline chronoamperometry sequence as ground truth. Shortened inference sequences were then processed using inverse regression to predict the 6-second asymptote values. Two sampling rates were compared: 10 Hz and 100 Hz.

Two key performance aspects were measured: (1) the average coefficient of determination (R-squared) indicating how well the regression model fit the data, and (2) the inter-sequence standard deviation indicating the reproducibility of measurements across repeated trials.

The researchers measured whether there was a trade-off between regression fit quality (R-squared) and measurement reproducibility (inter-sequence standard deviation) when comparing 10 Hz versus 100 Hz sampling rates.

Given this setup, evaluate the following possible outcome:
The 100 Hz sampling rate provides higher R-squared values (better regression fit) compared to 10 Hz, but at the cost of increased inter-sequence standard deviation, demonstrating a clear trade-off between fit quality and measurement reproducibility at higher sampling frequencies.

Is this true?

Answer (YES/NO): YES